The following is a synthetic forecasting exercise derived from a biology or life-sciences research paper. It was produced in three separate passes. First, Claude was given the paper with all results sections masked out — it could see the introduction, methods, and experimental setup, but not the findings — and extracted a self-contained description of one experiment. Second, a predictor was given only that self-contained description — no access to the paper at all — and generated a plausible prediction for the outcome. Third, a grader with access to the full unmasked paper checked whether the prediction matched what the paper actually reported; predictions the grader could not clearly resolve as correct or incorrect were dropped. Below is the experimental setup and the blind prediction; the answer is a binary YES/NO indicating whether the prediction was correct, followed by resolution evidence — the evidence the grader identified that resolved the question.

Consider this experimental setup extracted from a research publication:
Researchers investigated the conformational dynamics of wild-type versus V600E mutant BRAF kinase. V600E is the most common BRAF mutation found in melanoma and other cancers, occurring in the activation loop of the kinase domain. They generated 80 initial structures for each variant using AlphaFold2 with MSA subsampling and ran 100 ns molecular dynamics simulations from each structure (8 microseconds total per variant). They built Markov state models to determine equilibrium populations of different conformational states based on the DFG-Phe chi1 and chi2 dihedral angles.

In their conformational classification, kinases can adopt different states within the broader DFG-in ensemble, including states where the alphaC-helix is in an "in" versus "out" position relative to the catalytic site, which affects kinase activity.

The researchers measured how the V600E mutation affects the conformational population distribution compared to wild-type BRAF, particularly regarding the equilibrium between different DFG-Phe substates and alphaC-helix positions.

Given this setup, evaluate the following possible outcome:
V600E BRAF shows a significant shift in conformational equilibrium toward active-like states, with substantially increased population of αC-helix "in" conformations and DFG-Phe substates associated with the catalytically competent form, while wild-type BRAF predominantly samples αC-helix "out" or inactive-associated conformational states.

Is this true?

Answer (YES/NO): YES